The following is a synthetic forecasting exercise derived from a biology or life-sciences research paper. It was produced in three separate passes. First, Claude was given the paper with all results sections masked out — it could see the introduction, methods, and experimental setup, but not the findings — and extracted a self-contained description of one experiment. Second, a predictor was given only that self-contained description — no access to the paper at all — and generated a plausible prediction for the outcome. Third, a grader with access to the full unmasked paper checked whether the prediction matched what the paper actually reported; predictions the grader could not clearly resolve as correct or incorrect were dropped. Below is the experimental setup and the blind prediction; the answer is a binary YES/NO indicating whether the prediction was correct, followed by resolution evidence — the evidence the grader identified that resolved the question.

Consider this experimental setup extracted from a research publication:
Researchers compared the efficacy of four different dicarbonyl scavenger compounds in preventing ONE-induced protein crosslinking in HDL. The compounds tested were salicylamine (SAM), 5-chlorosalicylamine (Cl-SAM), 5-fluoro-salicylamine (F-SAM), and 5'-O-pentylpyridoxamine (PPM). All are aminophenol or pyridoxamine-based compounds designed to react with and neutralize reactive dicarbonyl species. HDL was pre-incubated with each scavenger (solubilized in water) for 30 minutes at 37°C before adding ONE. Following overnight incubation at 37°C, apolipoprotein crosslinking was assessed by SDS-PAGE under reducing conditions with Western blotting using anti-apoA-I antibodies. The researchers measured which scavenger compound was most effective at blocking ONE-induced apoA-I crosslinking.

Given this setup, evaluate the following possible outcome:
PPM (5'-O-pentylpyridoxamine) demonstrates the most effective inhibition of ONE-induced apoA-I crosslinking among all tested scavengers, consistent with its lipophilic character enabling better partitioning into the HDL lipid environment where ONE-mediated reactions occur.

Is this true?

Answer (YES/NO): YES